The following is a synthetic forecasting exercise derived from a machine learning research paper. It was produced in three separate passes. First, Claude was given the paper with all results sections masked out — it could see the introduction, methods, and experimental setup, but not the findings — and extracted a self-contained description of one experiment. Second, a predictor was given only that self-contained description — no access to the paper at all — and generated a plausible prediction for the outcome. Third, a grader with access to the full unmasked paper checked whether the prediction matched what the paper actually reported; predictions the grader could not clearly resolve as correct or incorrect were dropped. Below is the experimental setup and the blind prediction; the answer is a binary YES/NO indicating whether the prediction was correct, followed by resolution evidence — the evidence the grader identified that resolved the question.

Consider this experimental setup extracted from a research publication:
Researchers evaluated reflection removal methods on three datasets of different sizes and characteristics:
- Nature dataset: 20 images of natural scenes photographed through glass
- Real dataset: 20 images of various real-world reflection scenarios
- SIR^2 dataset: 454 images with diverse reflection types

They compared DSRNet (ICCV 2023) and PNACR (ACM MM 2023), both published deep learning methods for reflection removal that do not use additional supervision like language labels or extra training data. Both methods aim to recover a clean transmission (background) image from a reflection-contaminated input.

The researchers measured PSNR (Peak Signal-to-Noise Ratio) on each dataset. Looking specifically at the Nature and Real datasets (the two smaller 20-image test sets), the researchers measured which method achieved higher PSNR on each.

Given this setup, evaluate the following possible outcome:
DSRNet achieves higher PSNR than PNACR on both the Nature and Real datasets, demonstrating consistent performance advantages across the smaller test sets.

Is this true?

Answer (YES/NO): NO